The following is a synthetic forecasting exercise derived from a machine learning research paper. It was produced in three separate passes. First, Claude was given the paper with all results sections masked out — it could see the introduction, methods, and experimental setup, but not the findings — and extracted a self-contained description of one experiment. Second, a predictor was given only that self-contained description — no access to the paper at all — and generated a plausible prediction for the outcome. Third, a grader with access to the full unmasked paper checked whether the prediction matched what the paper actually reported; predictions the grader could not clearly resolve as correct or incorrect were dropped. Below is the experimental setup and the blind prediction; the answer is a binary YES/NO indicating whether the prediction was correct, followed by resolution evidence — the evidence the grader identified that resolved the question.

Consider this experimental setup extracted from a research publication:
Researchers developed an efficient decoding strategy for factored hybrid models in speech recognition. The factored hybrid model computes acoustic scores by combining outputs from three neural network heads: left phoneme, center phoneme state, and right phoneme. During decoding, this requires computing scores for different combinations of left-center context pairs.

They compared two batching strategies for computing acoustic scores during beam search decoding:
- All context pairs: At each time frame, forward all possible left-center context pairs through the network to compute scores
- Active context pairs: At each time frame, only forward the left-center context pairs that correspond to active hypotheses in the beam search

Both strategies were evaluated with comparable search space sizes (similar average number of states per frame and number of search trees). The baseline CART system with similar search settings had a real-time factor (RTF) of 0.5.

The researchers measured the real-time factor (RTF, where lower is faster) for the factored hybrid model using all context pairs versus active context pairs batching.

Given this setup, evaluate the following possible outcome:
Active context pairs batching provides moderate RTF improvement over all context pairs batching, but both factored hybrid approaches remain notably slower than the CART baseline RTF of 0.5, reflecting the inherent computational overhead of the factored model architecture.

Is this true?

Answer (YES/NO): YES